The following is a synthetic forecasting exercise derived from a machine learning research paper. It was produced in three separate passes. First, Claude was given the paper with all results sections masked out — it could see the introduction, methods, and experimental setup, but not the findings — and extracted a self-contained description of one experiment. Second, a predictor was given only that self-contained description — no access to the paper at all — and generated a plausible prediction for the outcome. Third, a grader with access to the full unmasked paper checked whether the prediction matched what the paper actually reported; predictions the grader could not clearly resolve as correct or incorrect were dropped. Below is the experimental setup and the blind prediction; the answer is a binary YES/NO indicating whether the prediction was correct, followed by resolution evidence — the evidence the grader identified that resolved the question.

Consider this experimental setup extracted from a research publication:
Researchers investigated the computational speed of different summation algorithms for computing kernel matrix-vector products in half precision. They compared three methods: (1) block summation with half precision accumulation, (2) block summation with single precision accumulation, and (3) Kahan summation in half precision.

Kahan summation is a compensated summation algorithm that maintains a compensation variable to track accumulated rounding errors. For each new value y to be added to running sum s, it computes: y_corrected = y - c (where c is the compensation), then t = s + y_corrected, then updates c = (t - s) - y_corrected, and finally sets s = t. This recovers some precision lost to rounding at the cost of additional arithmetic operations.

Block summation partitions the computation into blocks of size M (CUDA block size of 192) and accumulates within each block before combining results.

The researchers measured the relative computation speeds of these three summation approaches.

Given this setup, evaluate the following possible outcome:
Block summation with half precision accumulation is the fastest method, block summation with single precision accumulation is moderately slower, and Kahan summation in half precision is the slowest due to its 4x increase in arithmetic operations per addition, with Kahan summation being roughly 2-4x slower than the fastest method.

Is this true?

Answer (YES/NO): NO